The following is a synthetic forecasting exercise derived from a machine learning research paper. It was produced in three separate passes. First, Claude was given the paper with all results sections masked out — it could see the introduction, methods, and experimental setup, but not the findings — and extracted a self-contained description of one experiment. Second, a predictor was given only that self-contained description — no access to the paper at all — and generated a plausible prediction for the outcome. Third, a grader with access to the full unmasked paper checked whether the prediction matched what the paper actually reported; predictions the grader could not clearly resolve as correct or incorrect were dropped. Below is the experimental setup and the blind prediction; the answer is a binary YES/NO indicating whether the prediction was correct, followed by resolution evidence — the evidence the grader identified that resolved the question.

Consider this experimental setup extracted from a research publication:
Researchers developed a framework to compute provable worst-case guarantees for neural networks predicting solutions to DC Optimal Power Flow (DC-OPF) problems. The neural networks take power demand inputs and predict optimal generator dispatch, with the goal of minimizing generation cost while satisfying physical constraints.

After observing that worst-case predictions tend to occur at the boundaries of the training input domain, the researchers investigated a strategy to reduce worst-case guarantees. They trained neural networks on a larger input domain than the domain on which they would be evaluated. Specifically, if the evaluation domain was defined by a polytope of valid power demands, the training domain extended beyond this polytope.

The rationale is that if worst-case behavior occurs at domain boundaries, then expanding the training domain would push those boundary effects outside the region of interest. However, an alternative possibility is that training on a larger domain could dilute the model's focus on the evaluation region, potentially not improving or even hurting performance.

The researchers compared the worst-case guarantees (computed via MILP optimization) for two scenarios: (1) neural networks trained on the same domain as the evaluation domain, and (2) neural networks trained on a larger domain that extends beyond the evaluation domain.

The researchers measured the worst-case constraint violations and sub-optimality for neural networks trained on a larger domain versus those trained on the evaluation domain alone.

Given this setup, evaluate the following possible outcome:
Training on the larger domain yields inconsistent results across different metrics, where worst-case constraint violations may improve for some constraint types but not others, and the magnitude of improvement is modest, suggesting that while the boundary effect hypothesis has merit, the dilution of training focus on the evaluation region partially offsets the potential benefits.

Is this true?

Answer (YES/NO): NO